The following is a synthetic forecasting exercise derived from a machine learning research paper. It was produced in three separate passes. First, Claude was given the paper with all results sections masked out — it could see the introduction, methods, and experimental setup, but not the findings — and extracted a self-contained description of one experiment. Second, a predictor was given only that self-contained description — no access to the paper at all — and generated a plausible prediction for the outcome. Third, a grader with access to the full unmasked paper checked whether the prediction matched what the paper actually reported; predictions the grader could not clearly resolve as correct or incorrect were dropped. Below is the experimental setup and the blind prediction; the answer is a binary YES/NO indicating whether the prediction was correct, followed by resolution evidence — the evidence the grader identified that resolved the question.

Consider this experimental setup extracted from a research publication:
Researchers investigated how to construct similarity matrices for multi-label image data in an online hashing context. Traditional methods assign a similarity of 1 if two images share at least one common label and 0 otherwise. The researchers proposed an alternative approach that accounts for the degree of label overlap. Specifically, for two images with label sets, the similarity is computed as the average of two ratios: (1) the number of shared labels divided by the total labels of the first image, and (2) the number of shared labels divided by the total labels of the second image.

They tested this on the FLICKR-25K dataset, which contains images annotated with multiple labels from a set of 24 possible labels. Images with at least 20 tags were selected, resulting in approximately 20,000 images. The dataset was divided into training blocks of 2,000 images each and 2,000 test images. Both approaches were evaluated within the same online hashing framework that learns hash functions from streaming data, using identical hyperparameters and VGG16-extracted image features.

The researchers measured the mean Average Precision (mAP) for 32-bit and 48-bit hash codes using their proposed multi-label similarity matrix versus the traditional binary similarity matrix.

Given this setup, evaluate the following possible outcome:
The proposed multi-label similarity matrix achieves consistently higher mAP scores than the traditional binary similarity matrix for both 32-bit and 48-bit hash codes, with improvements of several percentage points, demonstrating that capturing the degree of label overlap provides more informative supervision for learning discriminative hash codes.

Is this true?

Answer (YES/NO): YES